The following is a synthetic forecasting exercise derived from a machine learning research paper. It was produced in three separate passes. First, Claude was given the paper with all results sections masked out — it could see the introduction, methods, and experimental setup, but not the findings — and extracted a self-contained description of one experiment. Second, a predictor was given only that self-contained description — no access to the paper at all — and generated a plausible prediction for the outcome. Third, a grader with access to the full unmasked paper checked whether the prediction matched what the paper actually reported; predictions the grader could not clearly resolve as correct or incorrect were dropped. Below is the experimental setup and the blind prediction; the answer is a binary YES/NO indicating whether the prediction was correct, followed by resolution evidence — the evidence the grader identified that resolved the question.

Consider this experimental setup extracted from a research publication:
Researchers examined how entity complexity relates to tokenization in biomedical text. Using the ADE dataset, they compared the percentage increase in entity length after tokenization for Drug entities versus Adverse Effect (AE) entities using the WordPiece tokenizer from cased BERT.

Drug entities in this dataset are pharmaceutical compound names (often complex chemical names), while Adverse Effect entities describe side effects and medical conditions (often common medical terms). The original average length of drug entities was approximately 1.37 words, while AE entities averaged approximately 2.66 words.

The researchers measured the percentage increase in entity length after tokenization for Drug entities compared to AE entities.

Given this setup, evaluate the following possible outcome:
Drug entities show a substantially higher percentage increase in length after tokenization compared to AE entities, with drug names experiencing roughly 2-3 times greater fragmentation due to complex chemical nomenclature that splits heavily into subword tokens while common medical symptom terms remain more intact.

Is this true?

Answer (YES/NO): YES